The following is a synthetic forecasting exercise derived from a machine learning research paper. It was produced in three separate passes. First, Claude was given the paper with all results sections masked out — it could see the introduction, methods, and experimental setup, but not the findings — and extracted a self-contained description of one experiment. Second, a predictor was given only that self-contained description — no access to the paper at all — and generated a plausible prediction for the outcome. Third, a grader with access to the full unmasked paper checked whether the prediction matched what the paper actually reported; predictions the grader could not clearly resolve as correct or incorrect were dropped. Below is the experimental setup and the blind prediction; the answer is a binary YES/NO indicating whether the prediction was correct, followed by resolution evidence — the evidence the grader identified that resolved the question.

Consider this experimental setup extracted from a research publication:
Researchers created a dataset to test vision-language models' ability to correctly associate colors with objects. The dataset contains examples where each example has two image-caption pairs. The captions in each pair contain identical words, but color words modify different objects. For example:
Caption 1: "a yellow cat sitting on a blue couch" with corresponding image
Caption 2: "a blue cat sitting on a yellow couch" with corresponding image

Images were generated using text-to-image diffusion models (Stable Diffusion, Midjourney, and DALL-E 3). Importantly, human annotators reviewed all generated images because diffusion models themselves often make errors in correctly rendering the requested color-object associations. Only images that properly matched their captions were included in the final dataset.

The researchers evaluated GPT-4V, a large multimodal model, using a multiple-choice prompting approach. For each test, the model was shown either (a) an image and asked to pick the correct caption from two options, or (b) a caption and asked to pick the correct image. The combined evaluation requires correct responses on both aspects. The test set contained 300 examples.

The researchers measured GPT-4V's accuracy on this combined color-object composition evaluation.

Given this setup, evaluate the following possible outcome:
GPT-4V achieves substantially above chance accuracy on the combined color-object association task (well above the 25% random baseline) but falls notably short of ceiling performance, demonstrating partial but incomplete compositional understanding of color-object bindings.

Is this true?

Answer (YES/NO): YES